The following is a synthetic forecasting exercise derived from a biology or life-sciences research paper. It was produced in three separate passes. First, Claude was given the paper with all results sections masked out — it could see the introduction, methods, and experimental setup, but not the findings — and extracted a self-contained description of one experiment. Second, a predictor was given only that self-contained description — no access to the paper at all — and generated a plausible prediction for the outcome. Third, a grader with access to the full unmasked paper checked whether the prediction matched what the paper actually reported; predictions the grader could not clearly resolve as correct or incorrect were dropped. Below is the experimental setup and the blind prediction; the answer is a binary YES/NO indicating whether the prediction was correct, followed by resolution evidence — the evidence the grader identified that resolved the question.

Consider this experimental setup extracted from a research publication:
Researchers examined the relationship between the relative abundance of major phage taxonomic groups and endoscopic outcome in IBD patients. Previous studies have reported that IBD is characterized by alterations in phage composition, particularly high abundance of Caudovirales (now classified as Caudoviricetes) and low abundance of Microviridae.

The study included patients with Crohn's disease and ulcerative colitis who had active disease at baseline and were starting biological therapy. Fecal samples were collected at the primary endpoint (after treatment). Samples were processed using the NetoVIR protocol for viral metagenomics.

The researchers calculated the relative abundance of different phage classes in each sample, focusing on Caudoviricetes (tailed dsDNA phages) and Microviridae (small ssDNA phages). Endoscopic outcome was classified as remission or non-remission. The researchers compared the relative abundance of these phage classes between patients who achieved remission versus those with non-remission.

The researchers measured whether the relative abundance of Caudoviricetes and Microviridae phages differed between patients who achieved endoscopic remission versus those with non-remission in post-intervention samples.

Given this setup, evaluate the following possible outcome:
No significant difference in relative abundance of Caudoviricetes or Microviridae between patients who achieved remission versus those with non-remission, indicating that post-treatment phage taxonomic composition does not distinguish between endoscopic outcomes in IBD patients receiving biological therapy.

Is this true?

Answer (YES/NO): NO